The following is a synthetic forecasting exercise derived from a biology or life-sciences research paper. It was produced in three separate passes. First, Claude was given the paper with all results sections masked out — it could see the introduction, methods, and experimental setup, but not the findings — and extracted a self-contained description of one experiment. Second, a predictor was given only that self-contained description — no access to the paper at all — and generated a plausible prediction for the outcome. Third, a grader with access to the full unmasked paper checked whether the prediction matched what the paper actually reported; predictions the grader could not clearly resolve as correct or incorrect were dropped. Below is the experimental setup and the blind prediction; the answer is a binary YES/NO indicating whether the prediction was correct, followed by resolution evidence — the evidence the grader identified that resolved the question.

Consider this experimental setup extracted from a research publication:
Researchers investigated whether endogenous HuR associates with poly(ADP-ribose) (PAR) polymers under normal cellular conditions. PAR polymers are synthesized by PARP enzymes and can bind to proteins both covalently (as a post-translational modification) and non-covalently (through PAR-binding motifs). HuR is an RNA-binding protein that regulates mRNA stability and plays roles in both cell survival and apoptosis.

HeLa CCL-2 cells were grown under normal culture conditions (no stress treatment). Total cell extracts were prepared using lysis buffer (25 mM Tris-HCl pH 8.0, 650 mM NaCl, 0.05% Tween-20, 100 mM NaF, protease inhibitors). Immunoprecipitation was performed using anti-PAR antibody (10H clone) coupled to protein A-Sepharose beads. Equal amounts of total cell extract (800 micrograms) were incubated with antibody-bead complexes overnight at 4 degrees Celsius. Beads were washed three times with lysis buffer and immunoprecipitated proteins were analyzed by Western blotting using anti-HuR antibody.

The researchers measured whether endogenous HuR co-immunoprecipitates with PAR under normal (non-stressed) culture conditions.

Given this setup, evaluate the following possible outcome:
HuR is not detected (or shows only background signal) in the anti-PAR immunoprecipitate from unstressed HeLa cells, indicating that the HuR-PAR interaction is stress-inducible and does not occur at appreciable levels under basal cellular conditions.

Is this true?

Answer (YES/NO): NO